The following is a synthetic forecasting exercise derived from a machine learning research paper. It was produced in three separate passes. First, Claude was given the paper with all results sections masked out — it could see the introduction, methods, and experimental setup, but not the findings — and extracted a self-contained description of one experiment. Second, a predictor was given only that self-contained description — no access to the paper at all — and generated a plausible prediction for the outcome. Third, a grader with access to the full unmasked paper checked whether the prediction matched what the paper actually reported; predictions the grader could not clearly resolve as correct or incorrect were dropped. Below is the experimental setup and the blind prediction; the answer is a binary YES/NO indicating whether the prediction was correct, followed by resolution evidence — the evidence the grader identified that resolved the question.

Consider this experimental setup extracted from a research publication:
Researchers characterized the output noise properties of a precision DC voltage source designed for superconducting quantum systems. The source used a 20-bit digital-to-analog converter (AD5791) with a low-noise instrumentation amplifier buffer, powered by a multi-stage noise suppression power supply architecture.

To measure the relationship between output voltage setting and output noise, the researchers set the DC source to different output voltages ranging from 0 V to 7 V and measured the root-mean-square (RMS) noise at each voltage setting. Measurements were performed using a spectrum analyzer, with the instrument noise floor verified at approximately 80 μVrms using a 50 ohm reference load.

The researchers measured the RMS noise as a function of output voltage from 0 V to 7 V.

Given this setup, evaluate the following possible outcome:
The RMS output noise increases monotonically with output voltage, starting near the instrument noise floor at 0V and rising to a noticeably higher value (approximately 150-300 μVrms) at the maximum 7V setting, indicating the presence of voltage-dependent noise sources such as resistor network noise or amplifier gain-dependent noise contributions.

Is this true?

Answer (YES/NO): NO